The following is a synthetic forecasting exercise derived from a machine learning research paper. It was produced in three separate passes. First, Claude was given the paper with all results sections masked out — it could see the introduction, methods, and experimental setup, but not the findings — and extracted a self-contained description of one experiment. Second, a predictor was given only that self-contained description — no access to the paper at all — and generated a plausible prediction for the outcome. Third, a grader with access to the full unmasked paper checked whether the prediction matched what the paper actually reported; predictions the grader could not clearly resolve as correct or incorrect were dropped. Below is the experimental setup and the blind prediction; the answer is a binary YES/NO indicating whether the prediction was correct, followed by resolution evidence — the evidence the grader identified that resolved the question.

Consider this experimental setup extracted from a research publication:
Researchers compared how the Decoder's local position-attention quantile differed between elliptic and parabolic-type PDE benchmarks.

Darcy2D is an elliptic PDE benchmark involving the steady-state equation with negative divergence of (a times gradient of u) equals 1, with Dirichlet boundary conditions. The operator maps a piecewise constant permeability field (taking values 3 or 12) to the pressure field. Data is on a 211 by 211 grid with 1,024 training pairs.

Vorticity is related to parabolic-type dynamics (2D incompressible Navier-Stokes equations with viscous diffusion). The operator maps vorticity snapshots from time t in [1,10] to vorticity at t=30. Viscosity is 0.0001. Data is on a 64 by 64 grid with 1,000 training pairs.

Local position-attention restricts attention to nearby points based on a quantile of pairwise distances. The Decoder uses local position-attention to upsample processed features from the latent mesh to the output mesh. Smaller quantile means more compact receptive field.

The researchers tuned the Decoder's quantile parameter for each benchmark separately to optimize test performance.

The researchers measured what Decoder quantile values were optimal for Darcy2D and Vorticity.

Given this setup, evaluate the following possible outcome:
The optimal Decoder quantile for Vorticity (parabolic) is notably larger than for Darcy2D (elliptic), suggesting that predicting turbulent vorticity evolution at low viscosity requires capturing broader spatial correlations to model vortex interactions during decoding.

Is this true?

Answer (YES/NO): YES